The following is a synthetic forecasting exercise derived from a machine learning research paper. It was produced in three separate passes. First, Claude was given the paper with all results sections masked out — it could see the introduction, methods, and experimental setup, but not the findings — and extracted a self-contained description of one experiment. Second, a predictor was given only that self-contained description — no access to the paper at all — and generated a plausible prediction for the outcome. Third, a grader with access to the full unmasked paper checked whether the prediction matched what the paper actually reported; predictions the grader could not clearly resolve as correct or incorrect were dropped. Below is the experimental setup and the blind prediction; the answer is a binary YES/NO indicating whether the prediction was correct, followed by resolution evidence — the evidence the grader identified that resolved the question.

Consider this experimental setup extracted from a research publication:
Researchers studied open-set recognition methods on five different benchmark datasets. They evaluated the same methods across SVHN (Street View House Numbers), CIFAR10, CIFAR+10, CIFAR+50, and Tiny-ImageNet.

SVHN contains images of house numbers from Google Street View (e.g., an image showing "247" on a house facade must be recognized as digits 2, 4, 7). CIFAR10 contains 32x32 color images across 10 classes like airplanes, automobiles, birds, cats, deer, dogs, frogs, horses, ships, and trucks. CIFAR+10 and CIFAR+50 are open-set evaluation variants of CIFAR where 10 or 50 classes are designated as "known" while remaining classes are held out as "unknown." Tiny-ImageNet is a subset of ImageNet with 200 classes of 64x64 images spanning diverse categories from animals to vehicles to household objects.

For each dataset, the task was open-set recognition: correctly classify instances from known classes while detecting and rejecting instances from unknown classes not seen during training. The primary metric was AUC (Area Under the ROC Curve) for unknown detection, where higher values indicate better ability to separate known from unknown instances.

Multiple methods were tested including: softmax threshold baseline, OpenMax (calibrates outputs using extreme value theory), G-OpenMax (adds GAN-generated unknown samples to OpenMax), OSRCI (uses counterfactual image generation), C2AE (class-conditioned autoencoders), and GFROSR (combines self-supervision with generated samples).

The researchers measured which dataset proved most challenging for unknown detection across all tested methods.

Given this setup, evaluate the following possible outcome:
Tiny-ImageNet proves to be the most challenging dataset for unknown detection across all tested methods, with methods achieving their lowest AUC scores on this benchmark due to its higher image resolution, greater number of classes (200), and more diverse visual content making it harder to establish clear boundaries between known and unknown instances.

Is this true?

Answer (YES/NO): YES